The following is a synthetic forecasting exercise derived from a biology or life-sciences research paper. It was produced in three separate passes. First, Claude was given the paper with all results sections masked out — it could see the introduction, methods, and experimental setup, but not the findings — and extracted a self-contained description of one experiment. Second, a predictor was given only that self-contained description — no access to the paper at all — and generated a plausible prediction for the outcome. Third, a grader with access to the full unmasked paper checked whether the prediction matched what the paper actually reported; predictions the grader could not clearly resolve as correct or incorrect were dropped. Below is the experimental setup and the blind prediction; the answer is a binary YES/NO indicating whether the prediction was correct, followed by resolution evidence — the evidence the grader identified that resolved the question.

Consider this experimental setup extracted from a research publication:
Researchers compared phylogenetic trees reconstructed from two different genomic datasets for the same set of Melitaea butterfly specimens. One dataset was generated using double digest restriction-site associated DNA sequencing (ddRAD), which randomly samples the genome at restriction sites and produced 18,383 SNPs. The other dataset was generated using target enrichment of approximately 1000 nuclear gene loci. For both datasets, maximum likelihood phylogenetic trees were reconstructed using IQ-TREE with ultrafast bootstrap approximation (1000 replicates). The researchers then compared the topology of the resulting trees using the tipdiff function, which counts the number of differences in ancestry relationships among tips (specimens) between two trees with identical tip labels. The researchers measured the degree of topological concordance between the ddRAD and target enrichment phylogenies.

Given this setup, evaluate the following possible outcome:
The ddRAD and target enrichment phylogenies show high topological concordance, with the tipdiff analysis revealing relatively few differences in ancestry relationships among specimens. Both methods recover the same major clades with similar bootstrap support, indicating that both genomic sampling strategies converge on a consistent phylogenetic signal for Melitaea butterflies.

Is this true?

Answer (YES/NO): NO